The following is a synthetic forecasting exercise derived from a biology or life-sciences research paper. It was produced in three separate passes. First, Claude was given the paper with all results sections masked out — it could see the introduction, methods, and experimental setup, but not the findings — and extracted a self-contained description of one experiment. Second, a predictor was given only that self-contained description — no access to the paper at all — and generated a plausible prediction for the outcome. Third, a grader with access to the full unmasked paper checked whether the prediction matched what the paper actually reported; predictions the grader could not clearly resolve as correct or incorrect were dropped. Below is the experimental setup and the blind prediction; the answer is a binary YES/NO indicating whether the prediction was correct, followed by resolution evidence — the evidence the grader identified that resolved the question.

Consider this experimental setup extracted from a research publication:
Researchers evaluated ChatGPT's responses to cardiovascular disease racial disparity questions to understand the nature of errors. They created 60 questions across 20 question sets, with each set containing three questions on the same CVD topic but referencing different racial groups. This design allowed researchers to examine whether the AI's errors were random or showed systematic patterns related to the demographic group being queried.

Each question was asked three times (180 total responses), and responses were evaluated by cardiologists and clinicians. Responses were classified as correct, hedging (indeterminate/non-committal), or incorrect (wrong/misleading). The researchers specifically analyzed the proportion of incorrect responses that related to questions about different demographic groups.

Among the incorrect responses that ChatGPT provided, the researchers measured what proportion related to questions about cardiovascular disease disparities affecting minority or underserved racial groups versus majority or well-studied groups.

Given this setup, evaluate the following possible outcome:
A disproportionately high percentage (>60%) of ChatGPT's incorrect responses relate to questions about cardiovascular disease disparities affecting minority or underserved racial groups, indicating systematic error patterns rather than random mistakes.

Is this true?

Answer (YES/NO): YES